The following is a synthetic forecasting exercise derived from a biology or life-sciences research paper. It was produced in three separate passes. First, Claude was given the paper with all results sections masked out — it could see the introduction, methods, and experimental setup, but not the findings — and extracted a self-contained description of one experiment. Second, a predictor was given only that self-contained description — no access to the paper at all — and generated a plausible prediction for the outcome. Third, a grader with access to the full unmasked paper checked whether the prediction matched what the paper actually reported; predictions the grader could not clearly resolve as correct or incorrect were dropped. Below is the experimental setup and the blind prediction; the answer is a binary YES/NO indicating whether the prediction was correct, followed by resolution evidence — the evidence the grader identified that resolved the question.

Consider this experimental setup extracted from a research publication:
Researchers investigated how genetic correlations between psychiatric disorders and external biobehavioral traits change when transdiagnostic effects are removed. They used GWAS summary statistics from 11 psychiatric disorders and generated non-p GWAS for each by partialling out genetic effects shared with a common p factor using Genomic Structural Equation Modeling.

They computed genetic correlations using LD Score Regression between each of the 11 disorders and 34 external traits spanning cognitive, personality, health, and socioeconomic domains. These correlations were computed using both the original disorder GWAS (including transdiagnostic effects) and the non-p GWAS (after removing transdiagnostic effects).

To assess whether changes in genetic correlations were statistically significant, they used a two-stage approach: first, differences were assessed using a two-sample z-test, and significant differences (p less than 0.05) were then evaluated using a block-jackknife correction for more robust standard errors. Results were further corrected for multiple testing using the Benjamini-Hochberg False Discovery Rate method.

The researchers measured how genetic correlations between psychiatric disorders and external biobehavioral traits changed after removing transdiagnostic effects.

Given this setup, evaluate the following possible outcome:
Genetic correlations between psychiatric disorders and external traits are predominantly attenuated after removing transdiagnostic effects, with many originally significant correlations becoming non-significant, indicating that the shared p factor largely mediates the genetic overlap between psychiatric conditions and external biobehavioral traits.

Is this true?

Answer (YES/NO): YES